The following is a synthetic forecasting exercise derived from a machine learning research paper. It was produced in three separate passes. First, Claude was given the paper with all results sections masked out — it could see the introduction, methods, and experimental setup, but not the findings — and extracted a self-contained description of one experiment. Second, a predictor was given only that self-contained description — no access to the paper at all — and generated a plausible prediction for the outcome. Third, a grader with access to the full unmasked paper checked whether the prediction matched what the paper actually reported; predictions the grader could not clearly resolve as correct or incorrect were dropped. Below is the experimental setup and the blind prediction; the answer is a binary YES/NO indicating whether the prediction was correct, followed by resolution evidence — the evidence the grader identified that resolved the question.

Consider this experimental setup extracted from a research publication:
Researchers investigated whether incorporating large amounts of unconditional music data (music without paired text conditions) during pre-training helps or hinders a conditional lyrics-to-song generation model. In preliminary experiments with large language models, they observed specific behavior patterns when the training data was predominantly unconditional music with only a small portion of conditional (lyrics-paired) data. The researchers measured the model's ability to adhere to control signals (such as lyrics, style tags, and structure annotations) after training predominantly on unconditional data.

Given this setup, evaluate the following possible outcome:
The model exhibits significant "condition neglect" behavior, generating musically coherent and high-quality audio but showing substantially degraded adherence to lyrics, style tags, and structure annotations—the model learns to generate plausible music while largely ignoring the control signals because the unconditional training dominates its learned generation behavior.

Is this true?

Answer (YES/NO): YES